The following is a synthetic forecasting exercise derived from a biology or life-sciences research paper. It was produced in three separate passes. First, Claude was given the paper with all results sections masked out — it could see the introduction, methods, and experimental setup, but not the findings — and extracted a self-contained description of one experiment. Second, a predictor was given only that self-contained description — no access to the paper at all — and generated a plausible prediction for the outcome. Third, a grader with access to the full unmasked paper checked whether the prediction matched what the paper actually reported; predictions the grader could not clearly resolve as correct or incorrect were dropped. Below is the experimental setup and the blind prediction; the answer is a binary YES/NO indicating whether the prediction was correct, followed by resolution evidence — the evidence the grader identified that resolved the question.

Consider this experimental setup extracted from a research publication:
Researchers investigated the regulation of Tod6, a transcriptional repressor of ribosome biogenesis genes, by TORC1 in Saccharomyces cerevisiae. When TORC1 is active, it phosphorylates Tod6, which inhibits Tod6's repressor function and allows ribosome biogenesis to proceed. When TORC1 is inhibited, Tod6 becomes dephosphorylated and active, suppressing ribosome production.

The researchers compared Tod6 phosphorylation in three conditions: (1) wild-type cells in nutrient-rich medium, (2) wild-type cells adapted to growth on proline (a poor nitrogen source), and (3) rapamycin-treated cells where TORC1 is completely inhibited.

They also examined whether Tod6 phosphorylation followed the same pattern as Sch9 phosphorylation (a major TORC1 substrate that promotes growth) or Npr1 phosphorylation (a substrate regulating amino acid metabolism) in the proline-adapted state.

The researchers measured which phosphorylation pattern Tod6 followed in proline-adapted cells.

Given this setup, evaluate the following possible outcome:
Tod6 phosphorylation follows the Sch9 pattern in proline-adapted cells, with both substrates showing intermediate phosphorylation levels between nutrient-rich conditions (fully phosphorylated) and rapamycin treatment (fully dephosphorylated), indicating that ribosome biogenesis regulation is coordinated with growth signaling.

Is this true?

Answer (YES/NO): NO